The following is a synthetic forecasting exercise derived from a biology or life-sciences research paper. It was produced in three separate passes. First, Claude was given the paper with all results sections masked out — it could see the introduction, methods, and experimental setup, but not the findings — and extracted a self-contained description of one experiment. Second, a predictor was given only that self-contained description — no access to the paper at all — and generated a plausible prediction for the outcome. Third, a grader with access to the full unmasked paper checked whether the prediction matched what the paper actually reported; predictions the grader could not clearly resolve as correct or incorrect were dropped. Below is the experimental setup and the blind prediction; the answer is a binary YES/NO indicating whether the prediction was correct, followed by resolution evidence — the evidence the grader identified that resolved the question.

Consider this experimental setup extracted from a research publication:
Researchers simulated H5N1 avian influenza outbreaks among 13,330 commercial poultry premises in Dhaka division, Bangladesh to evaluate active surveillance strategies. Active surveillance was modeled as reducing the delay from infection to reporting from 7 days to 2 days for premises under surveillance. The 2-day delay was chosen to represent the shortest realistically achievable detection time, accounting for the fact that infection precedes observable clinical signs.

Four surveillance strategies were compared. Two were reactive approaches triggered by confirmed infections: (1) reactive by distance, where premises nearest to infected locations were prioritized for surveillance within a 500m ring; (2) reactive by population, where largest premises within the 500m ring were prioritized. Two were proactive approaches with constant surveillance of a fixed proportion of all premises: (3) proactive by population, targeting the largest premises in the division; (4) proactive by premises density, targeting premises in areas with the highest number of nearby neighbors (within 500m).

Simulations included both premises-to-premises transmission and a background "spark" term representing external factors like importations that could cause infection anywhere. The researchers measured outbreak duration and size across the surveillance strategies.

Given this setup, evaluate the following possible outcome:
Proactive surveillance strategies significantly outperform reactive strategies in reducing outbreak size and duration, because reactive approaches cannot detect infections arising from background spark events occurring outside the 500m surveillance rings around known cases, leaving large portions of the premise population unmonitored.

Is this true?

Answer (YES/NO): YES